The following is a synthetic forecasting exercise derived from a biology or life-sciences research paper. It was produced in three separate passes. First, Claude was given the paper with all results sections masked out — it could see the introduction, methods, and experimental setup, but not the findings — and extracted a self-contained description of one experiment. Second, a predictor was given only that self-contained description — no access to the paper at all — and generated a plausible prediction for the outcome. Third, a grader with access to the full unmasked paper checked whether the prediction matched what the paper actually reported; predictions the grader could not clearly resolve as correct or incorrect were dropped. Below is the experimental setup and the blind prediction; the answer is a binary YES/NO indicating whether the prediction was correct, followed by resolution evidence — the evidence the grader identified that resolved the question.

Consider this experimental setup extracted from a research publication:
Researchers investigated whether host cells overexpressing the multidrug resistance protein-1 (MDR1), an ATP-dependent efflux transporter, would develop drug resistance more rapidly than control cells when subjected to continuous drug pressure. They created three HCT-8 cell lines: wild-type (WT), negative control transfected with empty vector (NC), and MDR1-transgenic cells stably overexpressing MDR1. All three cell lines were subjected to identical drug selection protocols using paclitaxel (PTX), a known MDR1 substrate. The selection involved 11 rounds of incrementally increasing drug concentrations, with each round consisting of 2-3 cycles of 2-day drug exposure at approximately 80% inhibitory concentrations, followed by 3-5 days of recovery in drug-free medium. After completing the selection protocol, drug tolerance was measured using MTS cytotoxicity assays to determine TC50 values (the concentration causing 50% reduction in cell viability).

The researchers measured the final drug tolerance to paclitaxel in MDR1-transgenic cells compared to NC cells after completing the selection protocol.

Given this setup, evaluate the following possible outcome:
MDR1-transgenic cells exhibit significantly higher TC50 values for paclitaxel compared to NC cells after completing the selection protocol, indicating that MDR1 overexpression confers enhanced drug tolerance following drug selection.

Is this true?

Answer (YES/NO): YES